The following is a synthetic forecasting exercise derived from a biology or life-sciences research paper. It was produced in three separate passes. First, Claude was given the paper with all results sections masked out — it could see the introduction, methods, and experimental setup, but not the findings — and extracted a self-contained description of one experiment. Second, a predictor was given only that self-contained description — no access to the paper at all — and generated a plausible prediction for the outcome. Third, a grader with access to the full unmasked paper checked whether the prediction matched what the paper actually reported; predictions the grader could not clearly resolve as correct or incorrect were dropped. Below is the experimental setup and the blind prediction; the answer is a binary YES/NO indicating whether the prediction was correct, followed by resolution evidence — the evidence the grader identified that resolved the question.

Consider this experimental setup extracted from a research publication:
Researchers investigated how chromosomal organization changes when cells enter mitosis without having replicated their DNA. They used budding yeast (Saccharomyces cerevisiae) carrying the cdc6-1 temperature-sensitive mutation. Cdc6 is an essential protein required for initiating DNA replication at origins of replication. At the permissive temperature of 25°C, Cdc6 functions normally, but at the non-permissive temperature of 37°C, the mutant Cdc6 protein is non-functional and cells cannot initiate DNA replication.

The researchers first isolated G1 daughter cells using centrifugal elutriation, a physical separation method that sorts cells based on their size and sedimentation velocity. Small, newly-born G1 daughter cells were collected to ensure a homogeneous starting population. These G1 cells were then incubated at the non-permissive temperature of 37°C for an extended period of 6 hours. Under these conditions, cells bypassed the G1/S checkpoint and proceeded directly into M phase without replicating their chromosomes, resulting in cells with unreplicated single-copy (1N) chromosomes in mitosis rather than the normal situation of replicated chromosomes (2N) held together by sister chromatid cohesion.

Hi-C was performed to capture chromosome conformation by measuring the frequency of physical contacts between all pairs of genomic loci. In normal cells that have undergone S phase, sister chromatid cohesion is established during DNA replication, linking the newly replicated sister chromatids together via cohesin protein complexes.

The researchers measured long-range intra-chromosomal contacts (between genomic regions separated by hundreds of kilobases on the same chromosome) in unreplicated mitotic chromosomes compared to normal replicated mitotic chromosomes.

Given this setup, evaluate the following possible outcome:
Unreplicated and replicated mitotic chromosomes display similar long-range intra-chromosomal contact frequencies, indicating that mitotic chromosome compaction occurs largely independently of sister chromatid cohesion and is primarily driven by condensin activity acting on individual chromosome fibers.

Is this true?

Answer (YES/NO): NO